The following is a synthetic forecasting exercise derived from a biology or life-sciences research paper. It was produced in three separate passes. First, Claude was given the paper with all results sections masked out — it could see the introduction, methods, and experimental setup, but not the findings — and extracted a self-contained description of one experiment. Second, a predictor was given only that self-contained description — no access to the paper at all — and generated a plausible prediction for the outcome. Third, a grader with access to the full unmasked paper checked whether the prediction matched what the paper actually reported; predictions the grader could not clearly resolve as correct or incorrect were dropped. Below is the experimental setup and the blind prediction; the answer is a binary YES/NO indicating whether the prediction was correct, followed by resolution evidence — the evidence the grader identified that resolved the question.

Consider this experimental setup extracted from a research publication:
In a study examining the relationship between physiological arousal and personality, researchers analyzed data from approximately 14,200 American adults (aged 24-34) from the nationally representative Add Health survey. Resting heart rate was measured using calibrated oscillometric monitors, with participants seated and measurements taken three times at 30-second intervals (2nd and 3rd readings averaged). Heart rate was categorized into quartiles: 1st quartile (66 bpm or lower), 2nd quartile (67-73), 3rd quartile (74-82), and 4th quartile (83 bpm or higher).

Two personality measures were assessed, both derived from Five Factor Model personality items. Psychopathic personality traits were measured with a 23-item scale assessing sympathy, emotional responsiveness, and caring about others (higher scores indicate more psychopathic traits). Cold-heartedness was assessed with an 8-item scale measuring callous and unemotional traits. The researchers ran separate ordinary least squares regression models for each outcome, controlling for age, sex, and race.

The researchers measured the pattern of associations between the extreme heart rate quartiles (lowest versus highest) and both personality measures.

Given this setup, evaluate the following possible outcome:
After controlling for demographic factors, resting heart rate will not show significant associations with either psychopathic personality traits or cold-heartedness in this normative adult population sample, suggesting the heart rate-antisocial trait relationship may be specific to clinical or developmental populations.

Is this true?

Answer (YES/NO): YES